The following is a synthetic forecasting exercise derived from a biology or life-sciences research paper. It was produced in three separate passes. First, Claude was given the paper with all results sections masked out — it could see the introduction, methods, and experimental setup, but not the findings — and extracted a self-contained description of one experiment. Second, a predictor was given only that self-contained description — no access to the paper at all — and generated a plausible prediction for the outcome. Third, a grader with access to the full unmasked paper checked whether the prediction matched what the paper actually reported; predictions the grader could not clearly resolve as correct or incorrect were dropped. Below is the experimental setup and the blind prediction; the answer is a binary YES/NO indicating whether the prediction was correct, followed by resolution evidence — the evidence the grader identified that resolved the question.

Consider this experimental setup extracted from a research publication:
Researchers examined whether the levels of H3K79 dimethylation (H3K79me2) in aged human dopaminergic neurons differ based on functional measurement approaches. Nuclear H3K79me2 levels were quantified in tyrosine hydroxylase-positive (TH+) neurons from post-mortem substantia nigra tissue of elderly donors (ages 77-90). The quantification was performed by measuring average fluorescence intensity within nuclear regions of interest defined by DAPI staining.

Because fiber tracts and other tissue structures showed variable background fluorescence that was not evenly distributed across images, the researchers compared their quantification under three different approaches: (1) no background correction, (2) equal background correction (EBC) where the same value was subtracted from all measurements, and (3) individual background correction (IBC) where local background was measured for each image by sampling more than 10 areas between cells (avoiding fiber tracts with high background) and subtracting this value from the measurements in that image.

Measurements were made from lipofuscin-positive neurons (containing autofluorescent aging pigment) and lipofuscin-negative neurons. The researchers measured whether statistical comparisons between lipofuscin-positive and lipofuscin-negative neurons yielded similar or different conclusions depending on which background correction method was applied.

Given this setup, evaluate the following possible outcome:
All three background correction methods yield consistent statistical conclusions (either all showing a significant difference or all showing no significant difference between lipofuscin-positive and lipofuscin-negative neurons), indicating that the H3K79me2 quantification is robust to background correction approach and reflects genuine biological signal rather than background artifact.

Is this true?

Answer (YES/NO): YES